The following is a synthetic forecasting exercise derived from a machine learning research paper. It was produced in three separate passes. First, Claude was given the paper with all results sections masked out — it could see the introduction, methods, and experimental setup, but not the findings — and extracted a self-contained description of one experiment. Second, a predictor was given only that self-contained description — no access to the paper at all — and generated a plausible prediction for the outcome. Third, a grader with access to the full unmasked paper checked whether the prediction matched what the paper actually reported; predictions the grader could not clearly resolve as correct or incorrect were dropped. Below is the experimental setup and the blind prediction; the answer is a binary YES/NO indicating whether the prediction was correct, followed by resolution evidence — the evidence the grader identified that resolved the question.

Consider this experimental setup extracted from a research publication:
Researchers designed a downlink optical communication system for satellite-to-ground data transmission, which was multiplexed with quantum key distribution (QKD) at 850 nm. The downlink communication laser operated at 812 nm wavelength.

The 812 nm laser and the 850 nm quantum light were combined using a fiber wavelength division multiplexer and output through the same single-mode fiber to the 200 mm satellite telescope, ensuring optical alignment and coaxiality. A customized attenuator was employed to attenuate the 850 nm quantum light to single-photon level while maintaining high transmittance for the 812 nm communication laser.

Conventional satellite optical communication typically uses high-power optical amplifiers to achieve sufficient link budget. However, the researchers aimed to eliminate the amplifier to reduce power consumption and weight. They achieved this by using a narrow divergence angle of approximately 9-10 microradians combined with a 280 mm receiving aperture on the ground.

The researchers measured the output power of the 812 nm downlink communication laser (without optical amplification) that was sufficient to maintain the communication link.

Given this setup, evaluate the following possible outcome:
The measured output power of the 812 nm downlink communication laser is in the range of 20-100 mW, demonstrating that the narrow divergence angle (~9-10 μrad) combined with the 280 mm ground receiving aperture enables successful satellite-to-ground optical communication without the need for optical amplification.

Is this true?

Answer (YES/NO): NO